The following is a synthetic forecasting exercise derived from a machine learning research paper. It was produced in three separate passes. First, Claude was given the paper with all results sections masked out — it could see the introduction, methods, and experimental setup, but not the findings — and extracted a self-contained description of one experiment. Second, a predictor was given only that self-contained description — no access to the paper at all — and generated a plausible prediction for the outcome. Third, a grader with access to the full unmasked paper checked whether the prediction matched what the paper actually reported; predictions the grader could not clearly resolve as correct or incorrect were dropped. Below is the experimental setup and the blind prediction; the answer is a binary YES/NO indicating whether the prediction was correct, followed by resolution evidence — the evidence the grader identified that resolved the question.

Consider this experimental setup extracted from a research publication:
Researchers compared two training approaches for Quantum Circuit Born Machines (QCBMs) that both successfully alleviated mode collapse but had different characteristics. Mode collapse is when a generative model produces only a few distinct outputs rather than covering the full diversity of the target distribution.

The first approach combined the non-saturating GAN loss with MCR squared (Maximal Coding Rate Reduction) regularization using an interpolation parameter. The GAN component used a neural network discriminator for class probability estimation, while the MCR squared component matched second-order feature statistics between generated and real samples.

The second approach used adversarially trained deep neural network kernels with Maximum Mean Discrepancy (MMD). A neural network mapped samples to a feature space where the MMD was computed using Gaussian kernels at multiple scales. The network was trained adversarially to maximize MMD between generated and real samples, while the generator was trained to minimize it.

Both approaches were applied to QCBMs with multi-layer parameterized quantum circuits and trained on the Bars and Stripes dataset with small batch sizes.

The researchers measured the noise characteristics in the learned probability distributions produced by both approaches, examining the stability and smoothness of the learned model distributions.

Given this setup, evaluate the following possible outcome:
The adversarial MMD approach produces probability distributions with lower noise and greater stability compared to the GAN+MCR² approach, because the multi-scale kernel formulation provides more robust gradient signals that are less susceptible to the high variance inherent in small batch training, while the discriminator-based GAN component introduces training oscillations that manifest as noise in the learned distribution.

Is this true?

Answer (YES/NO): NO